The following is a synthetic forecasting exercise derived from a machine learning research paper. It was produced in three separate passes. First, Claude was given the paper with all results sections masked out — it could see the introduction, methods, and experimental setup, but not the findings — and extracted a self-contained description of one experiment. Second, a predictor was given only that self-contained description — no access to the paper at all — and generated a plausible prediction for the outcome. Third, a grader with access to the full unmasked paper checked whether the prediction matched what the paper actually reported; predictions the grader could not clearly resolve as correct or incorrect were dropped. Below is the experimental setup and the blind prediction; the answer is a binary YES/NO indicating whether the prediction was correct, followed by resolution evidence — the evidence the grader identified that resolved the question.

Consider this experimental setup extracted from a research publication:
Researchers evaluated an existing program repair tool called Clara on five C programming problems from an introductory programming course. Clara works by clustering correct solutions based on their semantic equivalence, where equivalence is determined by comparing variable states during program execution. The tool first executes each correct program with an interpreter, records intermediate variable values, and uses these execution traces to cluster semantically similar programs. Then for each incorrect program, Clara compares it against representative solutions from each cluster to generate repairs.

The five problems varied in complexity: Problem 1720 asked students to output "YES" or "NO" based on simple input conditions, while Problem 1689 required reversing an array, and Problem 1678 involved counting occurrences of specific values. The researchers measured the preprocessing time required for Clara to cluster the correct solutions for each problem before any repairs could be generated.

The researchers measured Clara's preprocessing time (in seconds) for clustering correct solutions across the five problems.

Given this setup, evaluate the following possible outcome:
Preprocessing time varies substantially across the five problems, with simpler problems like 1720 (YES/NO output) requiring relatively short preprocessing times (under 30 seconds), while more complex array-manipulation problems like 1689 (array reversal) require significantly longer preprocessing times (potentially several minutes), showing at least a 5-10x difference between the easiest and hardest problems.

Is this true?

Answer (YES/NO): NO